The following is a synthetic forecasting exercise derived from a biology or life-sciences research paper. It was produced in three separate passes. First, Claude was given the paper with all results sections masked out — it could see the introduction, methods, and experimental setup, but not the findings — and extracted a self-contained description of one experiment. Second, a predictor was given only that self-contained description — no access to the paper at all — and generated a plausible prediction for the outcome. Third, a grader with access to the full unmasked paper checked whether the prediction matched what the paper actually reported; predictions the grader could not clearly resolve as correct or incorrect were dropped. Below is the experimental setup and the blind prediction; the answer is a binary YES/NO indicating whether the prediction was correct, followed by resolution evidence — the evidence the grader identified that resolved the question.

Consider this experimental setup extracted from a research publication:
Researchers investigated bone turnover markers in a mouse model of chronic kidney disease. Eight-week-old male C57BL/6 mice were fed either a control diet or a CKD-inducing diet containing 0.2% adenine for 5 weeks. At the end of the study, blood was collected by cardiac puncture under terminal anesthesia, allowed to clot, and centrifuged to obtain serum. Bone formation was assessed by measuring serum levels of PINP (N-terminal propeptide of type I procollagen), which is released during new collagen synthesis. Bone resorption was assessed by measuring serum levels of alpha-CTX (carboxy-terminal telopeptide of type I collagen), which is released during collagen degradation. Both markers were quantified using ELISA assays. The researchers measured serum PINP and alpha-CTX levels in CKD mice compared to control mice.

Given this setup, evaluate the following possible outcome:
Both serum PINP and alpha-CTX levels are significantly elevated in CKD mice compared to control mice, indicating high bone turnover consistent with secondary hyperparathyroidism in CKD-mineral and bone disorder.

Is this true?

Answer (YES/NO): YES